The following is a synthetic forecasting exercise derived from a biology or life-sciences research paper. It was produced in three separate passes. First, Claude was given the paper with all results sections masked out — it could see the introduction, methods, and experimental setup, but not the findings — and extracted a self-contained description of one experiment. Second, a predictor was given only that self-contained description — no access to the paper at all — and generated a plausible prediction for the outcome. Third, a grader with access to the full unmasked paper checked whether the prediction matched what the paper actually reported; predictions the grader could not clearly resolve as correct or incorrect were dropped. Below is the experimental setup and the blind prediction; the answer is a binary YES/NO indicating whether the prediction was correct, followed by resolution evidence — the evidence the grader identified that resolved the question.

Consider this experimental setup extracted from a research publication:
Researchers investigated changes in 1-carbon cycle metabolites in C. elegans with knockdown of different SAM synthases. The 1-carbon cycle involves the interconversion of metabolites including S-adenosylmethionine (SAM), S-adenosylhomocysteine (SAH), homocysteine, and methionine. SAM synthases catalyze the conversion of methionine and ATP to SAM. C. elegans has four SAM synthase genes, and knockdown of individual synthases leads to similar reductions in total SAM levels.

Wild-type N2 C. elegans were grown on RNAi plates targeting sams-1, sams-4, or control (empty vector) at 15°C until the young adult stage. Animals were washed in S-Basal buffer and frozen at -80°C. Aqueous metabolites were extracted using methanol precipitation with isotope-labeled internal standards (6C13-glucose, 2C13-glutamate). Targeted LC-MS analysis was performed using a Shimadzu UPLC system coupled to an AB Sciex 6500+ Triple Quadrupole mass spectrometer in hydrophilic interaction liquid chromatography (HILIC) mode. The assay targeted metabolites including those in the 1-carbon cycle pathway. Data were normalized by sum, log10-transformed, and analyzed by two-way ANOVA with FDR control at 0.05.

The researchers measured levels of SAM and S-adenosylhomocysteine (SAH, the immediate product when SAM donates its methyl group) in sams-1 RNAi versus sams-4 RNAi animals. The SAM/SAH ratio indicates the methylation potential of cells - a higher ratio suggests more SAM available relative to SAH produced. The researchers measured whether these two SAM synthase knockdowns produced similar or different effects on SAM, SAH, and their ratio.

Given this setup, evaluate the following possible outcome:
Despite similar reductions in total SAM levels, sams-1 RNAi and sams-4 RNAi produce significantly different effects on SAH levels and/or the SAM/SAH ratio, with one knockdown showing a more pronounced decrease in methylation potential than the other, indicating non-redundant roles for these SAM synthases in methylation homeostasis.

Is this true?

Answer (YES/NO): YES